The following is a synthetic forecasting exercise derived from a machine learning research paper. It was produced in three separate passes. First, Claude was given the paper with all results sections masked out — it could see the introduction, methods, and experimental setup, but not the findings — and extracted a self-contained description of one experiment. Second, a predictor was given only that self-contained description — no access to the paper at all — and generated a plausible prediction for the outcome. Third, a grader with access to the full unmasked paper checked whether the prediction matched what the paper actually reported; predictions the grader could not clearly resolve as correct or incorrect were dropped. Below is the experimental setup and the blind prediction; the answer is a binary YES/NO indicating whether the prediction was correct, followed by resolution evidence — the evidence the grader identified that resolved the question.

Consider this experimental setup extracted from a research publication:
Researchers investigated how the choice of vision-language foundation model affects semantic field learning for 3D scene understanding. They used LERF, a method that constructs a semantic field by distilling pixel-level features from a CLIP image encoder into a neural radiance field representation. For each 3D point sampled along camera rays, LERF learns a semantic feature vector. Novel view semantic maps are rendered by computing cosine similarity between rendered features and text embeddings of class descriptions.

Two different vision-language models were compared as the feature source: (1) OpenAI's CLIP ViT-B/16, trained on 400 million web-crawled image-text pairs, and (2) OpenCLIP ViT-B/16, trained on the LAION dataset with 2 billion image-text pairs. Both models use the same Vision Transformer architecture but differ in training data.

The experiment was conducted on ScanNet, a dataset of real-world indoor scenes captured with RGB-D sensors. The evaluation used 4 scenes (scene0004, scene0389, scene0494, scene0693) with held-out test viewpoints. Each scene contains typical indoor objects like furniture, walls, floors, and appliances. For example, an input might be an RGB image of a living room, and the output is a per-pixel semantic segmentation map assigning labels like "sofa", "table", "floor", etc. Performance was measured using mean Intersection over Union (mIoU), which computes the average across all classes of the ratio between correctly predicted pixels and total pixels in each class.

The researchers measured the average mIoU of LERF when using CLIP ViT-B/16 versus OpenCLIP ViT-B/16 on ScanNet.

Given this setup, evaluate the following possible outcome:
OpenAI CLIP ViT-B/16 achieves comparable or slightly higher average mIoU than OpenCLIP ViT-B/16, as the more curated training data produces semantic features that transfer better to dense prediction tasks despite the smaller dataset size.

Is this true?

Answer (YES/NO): NO